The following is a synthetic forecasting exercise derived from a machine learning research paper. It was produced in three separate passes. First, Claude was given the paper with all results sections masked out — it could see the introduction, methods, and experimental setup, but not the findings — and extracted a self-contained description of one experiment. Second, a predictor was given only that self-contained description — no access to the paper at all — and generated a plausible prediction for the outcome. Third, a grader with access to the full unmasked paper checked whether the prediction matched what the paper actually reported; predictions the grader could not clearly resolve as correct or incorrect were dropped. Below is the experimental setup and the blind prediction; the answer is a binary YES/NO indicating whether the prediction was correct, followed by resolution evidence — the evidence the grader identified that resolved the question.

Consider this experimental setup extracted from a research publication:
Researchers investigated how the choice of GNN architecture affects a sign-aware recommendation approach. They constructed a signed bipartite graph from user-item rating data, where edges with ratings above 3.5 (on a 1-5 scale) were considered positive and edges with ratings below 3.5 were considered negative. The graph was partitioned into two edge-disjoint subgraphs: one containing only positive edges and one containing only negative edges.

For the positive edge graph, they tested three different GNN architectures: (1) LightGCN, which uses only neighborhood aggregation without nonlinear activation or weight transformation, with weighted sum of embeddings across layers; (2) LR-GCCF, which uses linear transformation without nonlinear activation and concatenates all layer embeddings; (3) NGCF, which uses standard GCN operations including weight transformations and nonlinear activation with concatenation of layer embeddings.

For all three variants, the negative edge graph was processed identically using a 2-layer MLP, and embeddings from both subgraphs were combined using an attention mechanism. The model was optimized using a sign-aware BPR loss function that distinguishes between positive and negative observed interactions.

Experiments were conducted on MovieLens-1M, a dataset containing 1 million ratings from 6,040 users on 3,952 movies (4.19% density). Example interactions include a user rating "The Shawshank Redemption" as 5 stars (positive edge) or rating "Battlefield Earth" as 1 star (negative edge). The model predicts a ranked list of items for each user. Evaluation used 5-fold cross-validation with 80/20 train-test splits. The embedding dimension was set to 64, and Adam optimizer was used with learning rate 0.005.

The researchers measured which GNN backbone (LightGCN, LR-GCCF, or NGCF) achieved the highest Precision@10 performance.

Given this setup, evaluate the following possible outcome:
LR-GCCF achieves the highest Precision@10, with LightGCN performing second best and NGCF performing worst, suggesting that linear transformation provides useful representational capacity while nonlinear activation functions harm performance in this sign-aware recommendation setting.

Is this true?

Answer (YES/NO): NO